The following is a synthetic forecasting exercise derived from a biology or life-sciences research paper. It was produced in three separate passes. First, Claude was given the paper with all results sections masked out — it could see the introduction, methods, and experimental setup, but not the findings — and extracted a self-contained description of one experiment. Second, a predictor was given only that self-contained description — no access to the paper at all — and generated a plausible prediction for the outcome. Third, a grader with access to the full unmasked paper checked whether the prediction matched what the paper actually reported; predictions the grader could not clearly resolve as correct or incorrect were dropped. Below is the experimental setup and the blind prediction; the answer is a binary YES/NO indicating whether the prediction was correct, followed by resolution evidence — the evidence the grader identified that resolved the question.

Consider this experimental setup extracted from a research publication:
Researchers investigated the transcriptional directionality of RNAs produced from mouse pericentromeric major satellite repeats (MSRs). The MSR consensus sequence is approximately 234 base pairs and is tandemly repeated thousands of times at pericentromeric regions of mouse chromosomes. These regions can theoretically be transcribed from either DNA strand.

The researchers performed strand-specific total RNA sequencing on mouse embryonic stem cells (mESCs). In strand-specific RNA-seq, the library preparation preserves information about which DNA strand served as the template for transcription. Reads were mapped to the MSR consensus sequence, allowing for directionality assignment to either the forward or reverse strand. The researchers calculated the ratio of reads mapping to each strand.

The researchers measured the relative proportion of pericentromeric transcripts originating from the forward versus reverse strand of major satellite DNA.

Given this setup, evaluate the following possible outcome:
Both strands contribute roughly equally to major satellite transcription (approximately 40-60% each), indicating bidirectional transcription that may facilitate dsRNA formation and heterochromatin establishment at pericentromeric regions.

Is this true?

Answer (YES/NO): YES